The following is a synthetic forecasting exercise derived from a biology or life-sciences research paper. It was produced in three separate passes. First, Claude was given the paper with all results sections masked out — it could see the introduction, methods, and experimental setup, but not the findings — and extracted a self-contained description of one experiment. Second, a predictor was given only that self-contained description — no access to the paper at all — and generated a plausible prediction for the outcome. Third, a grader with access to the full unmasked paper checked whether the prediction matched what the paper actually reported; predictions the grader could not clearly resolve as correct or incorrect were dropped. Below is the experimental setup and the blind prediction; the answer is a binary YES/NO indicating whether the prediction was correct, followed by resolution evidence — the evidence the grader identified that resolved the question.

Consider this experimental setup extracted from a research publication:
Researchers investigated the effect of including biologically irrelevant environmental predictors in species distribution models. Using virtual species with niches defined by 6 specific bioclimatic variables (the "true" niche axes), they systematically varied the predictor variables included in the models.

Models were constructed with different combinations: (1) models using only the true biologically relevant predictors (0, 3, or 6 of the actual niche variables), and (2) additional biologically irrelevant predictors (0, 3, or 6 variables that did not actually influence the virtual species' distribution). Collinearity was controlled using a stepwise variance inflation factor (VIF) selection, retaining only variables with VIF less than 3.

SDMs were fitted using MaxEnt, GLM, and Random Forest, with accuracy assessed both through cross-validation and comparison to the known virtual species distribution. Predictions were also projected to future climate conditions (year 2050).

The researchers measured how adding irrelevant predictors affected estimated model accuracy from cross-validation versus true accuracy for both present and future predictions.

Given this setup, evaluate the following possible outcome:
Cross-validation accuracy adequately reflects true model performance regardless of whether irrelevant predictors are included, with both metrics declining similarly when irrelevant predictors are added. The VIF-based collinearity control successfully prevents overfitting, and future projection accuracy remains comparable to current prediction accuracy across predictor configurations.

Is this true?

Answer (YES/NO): NO